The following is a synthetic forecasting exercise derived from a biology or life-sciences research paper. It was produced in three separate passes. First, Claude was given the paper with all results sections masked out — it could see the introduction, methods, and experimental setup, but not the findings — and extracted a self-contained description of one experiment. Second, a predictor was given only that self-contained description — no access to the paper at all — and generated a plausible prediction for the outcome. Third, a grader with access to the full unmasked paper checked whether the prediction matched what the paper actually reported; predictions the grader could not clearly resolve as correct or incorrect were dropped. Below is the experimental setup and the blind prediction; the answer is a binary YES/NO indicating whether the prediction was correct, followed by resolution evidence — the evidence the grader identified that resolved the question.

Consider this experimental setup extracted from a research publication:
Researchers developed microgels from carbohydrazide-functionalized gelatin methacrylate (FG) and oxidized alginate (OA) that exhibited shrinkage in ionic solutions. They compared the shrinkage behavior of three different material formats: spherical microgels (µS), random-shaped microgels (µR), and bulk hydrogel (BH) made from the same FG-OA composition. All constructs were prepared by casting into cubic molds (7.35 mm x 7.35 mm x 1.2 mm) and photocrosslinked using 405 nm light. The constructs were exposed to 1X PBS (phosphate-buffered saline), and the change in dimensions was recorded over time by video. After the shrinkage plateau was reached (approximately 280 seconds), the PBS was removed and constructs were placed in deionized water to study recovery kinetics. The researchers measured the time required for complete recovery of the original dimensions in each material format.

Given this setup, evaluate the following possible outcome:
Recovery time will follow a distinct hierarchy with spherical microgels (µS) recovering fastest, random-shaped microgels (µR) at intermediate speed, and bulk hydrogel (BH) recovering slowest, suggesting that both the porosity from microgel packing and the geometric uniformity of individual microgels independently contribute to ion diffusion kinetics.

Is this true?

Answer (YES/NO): YES